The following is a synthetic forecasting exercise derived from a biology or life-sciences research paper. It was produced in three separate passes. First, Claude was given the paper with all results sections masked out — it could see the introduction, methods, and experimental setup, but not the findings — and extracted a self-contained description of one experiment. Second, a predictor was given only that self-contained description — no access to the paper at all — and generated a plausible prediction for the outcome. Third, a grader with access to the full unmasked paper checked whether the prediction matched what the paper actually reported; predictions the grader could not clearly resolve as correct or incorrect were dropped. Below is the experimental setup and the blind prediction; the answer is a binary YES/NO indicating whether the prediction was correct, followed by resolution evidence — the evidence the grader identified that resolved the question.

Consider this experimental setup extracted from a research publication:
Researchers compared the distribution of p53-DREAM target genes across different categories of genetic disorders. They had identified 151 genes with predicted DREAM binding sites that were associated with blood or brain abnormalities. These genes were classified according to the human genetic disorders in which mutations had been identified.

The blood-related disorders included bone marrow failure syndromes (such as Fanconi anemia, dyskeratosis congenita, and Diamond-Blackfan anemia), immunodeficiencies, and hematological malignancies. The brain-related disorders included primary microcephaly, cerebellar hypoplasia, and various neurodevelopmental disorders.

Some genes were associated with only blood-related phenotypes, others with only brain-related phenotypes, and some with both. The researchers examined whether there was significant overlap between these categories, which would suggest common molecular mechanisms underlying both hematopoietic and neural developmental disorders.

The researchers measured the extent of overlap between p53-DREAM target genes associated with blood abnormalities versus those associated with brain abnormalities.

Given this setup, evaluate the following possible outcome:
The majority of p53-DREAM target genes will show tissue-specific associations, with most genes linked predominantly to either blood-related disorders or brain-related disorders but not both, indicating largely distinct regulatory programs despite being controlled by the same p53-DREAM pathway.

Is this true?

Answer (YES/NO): NO